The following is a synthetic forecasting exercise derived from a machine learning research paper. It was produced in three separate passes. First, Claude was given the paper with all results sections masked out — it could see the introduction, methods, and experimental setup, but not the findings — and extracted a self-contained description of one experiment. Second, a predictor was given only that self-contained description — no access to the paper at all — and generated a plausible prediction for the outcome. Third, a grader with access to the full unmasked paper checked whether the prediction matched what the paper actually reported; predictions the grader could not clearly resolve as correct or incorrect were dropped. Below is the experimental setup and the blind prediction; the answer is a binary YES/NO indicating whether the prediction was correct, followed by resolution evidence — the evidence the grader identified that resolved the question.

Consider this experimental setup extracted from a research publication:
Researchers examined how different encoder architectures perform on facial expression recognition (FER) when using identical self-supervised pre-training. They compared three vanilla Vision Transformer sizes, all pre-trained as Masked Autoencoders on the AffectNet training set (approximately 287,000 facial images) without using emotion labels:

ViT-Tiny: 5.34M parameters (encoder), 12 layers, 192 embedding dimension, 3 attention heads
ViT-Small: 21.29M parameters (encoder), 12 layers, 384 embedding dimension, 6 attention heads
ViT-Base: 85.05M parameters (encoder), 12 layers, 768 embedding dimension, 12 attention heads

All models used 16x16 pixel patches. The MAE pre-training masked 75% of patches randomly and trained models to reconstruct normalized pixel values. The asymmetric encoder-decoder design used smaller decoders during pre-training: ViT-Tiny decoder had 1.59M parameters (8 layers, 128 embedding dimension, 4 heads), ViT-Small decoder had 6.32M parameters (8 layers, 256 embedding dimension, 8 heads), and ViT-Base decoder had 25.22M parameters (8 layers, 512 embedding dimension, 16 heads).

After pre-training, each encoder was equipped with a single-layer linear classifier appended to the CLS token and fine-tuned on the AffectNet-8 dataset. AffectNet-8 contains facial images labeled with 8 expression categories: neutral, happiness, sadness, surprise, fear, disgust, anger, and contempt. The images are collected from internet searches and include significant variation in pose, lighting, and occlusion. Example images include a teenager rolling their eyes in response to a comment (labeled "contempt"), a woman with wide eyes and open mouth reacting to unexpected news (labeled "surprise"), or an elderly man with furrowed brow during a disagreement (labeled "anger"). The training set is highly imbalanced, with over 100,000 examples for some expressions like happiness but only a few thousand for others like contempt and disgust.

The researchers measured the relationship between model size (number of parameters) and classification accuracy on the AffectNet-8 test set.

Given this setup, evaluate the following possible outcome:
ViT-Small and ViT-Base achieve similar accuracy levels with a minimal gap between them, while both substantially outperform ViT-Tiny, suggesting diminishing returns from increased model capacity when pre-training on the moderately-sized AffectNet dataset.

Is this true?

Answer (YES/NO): NO